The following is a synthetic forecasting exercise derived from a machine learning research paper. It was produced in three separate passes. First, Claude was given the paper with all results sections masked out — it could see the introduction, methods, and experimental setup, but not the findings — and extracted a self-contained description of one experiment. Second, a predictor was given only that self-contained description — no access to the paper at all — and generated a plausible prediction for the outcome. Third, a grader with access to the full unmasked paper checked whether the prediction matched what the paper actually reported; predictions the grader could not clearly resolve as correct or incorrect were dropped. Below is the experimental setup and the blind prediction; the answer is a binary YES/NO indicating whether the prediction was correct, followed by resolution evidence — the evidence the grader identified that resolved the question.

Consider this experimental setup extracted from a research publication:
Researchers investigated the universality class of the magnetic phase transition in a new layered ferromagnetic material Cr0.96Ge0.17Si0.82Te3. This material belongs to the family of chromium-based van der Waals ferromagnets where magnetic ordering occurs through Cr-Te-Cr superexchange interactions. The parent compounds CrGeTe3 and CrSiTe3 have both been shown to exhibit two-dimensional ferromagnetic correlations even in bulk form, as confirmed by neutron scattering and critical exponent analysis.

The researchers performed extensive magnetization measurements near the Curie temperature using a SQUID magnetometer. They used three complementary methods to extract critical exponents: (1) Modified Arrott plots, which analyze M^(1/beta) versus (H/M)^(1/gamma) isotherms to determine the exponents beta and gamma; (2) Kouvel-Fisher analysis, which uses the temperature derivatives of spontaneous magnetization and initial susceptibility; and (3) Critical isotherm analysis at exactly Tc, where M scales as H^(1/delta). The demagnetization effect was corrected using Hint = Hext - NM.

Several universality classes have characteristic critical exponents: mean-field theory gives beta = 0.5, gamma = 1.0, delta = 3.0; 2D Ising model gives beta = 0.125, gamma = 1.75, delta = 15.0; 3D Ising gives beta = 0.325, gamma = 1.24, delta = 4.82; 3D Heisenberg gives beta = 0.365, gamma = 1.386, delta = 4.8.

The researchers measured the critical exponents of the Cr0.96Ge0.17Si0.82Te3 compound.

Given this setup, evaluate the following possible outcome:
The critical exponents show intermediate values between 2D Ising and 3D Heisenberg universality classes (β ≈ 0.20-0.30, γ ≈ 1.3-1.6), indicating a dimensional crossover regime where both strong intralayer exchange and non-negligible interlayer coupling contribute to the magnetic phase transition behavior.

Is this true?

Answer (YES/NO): NO